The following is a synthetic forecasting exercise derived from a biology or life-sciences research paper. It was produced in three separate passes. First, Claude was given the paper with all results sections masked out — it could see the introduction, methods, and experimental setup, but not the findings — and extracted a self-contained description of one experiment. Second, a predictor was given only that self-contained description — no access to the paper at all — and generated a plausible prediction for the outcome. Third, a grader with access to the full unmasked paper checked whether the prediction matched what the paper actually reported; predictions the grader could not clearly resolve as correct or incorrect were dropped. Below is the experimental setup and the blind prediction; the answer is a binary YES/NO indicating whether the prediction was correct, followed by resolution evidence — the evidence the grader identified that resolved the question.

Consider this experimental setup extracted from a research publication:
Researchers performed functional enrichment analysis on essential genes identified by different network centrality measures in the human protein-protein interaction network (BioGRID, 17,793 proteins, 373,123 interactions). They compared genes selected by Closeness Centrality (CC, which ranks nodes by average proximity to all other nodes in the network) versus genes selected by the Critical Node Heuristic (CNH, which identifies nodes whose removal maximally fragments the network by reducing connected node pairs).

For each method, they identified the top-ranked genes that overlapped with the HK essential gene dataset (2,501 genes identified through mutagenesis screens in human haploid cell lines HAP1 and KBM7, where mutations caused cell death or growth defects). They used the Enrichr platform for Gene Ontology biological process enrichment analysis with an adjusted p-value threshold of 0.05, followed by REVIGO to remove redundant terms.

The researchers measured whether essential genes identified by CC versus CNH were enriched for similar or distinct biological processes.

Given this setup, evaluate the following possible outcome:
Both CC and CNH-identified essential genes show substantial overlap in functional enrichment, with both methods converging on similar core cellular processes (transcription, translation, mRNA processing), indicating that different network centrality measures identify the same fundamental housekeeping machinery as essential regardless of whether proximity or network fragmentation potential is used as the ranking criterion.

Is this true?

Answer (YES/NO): NO